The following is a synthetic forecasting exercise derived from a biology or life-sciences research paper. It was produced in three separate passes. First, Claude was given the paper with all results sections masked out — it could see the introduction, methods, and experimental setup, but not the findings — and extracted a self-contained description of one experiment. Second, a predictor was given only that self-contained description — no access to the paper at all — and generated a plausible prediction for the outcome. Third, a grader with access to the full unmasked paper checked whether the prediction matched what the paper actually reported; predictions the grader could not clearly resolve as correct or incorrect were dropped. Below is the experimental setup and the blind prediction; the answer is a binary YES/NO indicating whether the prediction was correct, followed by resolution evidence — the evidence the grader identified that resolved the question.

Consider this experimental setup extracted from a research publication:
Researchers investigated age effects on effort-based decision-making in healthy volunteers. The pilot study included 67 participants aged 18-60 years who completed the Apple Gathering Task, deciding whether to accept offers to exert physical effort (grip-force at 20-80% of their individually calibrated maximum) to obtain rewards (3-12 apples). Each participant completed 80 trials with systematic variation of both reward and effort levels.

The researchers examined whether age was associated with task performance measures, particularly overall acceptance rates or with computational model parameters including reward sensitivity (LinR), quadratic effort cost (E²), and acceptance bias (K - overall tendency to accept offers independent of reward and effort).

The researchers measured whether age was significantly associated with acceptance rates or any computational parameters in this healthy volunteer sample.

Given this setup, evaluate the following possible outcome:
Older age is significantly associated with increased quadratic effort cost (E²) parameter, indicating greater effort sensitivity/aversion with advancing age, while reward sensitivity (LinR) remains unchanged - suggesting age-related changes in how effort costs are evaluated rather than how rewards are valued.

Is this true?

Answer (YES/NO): NO